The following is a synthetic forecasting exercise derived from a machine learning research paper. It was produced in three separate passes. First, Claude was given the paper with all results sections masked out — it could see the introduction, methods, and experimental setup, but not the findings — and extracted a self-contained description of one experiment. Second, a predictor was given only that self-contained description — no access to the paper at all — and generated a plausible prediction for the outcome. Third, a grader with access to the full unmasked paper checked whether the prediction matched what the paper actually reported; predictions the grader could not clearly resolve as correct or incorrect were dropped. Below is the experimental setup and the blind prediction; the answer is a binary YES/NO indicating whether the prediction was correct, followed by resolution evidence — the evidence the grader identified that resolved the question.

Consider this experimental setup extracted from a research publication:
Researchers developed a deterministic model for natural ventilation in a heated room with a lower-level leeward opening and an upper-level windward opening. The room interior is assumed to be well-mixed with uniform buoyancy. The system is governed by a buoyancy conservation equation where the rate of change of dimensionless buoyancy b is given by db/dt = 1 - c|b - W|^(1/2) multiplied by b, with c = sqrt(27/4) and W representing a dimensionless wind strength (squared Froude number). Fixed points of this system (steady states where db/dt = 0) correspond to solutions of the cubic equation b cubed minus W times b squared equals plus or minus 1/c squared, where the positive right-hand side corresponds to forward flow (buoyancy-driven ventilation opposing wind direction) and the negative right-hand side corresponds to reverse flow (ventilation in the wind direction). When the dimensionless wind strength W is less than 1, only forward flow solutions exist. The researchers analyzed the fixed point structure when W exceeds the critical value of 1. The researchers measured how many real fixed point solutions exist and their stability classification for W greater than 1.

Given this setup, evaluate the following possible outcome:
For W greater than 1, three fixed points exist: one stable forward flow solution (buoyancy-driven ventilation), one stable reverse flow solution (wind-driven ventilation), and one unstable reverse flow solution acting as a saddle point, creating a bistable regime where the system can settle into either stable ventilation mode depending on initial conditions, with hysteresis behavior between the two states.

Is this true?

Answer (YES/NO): YES